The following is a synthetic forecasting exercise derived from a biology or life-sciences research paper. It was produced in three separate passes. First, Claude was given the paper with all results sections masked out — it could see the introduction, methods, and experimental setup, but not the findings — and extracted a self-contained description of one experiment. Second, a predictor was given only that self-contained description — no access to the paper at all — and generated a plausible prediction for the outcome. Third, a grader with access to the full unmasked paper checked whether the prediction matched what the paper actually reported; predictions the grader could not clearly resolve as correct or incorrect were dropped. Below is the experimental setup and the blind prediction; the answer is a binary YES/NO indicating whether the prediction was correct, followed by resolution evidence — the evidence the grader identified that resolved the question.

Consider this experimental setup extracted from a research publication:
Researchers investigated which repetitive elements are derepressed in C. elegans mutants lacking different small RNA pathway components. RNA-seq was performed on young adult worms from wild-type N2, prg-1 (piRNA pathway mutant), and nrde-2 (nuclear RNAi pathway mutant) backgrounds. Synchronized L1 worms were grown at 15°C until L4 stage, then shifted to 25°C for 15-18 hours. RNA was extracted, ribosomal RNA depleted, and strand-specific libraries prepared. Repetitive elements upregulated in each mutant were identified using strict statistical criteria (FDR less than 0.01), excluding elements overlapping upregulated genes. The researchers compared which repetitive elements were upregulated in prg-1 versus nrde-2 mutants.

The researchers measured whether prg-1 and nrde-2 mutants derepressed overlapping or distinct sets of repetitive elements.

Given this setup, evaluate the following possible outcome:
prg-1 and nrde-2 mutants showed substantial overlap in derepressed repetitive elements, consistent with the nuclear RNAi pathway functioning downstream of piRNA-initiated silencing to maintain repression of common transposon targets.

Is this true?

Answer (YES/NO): NO